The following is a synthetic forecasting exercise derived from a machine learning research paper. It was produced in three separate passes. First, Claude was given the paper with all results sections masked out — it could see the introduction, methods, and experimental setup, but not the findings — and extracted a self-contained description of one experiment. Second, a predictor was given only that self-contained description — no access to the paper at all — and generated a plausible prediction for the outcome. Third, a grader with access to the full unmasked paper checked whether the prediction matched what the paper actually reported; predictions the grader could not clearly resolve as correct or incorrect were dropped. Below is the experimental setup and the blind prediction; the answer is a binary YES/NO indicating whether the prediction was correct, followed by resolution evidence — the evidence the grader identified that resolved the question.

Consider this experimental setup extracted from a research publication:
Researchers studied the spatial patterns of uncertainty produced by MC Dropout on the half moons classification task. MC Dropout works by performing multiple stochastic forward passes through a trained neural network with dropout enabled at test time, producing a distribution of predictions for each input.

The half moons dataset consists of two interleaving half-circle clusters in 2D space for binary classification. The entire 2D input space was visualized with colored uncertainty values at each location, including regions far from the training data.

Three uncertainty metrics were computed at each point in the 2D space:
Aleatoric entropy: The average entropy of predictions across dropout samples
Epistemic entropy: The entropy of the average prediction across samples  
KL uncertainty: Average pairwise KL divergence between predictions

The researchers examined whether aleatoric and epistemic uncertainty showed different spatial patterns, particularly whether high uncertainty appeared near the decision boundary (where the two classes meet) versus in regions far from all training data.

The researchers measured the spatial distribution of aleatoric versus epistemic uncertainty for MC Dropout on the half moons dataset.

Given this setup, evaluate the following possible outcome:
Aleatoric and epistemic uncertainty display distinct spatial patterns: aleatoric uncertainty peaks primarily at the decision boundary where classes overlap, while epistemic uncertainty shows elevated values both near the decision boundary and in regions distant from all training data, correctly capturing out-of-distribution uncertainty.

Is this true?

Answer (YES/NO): YES